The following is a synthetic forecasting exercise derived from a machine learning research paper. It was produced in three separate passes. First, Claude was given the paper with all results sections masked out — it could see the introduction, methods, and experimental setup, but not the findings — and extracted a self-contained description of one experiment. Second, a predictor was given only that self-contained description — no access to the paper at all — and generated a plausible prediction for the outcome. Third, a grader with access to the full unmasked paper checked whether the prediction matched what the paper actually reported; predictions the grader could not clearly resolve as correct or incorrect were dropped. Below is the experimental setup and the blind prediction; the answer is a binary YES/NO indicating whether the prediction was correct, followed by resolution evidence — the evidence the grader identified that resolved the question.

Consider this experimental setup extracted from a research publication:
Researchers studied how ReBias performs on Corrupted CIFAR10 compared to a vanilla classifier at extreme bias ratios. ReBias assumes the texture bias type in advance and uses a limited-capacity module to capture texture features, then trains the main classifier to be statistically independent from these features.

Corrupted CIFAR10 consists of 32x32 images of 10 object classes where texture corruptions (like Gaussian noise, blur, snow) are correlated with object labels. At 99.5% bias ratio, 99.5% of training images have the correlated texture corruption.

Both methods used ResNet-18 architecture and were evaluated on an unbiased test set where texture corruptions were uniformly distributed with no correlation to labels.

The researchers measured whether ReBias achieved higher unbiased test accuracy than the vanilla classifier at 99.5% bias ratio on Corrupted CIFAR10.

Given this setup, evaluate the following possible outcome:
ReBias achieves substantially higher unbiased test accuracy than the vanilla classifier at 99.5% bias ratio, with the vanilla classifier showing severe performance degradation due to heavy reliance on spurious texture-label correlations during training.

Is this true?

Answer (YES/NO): NO